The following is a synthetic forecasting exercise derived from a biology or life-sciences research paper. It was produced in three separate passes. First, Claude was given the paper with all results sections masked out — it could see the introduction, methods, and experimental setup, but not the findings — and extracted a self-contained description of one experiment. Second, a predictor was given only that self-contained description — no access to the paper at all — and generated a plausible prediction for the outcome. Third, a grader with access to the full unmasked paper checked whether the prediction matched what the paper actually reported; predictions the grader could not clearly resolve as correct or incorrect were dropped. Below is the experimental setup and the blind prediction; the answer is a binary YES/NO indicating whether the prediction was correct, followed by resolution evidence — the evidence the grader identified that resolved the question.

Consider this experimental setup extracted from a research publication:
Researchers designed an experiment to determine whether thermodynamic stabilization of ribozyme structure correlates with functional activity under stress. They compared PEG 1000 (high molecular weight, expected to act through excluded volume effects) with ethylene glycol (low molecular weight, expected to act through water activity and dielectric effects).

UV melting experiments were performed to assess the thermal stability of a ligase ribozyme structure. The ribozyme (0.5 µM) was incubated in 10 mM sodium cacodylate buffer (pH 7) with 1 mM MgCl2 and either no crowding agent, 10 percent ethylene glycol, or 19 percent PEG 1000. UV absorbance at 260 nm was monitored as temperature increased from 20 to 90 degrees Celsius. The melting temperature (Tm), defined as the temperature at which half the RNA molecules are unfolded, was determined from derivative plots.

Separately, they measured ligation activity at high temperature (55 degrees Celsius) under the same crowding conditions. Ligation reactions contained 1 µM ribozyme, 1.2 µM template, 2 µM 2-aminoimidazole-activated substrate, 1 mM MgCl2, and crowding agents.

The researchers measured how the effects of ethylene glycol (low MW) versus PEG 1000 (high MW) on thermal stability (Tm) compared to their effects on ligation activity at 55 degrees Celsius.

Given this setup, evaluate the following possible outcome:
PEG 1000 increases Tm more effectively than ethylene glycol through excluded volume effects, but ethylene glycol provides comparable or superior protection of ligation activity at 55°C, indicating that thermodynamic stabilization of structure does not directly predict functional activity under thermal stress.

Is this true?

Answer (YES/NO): NO